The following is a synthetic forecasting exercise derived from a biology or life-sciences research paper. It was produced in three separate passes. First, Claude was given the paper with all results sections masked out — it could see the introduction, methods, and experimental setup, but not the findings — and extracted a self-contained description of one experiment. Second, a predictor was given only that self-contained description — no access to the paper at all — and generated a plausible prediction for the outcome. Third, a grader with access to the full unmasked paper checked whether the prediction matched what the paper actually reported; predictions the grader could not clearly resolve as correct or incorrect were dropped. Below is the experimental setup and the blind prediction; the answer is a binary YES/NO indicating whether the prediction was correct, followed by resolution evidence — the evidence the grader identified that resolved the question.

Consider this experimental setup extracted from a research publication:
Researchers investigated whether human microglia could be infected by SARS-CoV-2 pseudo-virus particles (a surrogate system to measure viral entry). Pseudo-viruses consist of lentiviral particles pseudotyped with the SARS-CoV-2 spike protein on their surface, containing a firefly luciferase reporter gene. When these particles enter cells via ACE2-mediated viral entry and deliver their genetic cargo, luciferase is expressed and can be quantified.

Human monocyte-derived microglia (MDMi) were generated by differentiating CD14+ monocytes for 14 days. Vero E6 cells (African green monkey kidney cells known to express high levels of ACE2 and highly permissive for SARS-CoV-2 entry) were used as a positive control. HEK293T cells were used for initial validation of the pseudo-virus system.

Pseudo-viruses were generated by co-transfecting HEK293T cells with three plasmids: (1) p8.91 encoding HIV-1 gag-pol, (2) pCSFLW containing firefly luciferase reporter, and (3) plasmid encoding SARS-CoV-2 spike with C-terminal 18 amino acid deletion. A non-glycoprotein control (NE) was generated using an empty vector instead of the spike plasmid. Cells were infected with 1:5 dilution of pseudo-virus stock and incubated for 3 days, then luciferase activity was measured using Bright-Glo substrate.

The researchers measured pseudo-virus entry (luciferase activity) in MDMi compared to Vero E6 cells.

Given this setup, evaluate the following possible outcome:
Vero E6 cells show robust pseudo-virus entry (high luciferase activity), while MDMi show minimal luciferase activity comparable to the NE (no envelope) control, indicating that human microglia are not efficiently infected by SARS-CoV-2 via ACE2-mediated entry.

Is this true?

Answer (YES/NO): NO